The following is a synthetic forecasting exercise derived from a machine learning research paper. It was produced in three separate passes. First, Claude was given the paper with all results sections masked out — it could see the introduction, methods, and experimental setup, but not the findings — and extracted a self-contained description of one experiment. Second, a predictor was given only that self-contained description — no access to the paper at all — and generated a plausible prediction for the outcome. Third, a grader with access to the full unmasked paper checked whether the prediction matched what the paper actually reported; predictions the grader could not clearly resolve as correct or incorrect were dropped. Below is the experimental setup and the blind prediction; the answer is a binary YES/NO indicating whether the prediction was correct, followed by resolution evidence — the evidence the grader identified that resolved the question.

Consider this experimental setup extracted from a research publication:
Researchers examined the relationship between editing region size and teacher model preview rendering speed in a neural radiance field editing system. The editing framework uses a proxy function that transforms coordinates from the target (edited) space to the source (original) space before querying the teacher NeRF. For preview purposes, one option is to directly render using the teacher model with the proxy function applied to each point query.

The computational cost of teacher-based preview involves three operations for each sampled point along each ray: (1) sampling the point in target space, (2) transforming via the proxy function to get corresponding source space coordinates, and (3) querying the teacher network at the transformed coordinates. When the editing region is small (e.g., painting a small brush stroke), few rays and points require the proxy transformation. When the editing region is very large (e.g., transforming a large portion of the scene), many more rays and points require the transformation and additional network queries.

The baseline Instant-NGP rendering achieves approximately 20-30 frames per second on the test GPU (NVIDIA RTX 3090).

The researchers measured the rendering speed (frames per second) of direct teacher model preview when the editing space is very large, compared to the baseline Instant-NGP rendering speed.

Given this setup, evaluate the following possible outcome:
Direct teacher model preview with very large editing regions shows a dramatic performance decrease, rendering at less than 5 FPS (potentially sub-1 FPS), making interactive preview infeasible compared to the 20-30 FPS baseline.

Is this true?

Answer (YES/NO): YES